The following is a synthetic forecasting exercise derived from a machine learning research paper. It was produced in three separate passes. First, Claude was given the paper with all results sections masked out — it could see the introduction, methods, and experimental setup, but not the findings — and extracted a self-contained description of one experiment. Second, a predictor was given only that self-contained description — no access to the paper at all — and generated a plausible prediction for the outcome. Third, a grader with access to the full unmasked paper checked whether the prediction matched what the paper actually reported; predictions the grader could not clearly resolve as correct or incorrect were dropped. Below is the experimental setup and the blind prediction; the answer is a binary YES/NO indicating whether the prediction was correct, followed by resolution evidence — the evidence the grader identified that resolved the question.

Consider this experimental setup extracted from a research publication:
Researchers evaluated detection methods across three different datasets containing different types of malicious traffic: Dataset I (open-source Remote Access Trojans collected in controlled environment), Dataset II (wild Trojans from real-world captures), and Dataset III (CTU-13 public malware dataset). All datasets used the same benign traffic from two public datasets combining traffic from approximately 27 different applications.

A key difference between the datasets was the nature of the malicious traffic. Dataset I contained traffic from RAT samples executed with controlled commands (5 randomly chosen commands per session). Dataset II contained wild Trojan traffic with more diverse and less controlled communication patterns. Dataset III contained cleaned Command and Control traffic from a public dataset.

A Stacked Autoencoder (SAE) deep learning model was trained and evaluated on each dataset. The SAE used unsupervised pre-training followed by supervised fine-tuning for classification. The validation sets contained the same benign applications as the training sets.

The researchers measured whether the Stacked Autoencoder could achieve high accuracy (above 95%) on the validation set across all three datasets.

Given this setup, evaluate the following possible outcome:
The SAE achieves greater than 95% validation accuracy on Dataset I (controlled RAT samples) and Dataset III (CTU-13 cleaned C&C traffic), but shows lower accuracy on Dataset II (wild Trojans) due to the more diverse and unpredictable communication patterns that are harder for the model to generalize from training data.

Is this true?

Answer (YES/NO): NO